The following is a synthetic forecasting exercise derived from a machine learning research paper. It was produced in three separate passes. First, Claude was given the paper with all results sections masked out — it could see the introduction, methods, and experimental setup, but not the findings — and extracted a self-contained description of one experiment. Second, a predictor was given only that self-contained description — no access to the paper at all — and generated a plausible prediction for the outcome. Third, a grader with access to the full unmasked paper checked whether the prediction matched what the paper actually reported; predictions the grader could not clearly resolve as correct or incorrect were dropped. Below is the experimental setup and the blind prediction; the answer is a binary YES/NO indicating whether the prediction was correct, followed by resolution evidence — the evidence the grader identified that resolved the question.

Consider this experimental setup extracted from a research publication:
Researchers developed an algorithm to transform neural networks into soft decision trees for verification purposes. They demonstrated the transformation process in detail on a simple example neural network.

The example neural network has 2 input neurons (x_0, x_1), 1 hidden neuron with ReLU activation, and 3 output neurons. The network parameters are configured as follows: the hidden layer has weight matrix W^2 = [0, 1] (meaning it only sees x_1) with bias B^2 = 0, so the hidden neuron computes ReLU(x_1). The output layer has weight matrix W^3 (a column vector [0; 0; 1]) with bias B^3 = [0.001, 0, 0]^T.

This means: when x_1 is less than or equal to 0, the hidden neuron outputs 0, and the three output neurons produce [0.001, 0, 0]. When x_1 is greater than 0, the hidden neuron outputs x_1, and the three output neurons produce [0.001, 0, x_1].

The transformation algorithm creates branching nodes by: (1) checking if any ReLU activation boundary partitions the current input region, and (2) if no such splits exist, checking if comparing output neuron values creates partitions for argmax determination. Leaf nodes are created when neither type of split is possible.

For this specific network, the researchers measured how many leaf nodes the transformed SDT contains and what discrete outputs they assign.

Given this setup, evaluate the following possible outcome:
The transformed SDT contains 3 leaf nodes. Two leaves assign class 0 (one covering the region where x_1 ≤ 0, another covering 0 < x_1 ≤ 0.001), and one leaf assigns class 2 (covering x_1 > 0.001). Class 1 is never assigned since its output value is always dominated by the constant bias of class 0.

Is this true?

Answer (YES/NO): YES